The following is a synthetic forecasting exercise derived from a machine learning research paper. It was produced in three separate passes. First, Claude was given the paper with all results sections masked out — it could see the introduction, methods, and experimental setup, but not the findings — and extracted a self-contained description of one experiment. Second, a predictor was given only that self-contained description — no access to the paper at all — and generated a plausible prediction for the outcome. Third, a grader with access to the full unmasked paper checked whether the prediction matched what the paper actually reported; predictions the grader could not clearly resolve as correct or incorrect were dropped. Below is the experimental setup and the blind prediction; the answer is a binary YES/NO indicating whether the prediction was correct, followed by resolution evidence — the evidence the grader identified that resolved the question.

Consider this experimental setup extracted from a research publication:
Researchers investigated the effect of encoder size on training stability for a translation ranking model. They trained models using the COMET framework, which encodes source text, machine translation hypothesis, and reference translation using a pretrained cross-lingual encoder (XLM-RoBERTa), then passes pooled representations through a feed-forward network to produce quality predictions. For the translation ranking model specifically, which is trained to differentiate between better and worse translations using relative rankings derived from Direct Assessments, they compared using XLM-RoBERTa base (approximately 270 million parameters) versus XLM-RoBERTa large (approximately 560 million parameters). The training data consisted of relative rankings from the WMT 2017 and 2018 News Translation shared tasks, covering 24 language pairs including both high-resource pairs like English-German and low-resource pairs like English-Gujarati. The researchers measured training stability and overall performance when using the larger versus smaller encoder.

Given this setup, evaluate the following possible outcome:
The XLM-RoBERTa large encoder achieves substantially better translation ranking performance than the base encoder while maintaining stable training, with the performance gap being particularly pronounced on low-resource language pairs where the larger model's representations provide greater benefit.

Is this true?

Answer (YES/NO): NO